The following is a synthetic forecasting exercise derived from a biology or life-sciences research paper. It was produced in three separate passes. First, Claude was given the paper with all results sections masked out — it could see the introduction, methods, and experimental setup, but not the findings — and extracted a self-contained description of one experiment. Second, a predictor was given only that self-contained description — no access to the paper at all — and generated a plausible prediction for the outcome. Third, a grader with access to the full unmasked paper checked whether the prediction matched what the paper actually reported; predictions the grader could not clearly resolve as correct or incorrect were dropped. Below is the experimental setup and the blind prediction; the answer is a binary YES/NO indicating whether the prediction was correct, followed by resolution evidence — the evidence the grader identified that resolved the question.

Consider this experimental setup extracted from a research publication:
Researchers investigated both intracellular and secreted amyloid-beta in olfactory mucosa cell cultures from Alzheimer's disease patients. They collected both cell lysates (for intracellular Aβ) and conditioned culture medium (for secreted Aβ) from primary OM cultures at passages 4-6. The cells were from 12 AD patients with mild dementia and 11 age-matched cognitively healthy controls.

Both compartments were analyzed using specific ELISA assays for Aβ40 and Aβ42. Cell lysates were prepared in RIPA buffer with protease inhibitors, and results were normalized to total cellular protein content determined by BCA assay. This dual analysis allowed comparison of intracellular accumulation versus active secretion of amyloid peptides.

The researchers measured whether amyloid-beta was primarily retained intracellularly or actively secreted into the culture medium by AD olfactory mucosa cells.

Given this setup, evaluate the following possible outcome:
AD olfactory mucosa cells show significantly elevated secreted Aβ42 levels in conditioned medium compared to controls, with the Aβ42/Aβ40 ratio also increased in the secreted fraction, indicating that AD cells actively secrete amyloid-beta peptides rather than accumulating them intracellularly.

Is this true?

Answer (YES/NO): YES